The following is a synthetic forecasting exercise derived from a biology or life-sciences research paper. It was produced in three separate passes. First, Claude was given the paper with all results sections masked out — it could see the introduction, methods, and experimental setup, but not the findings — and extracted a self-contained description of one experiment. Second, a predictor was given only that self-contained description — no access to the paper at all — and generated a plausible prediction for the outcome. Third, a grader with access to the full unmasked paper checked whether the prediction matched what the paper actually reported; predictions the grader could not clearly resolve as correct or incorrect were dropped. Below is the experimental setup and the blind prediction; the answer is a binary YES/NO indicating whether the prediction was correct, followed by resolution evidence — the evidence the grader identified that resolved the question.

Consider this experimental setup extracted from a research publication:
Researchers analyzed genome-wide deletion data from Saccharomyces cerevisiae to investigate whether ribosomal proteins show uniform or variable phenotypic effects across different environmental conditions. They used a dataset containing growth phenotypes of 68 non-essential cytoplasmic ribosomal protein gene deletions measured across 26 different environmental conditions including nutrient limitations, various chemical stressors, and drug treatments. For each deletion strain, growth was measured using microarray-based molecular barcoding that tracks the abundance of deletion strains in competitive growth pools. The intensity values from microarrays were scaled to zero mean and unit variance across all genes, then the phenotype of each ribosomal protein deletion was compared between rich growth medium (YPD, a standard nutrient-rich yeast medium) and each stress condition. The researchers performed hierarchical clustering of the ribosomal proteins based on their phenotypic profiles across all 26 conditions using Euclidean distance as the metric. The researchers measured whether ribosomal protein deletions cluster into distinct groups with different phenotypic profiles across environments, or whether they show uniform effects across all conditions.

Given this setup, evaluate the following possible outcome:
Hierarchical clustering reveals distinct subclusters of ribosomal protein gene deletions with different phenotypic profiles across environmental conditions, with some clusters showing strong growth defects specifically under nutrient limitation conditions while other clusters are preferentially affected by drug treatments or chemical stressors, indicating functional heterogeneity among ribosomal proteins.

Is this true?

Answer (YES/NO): NO